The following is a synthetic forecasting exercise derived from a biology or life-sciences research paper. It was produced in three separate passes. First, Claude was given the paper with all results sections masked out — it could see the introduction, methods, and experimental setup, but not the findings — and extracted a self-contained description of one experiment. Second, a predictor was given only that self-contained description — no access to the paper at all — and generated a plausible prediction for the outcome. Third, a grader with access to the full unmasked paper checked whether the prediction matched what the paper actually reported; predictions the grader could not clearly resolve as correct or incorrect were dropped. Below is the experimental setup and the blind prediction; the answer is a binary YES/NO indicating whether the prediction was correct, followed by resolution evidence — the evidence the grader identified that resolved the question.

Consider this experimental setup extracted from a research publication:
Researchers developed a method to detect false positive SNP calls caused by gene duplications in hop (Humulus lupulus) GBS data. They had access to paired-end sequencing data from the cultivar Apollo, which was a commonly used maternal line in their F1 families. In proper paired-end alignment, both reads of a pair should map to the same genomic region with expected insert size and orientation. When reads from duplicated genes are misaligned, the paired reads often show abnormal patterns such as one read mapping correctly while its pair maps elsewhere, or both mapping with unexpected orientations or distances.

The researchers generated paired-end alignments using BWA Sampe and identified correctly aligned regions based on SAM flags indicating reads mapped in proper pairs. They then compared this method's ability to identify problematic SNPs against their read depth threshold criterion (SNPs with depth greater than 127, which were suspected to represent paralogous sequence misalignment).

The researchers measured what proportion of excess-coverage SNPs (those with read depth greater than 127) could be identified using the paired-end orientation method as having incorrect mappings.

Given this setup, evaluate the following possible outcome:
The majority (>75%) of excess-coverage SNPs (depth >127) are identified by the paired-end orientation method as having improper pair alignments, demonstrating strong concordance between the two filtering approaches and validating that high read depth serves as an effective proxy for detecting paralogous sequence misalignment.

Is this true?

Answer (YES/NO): NO